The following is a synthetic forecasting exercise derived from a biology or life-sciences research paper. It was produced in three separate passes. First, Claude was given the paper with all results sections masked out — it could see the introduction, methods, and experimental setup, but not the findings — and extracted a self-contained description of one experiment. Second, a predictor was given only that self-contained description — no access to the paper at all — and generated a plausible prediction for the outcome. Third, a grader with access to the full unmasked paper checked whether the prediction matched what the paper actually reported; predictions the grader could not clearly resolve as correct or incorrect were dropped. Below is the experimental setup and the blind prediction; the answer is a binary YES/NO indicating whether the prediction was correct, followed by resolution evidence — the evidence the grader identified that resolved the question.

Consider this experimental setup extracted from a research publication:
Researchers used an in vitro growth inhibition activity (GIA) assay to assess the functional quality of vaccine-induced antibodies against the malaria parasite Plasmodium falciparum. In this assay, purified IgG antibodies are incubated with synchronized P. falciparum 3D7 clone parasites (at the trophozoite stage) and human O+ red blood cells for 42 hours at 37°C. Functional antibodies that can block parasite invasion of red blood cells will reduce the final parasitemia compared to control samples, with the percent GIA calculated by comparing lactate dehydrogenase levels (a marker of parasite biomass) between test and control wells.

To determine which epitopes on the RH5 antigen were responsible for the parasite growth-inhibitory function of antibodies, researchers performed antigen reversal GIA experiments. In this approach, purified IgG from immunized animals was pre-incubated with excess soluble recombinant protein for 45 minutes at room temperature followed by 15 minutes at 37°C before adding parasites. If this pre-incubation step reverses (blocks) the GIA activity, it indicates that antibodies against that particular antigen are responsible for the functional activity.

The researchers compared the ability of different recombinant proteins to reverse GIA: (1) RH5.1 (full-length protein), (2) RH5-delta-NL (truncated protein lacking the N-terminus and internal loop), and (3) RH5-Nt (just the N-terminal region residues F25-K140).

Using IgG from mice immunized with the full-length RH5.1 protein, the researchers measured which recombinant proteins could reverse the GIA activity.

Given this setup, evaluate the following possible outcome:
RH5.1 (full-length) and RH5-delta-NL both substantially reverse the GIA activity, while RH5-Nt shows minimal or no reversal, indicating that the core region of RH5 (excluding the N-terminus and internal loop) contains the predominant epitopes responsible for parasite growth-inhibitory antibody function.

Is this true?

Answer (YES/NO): YES